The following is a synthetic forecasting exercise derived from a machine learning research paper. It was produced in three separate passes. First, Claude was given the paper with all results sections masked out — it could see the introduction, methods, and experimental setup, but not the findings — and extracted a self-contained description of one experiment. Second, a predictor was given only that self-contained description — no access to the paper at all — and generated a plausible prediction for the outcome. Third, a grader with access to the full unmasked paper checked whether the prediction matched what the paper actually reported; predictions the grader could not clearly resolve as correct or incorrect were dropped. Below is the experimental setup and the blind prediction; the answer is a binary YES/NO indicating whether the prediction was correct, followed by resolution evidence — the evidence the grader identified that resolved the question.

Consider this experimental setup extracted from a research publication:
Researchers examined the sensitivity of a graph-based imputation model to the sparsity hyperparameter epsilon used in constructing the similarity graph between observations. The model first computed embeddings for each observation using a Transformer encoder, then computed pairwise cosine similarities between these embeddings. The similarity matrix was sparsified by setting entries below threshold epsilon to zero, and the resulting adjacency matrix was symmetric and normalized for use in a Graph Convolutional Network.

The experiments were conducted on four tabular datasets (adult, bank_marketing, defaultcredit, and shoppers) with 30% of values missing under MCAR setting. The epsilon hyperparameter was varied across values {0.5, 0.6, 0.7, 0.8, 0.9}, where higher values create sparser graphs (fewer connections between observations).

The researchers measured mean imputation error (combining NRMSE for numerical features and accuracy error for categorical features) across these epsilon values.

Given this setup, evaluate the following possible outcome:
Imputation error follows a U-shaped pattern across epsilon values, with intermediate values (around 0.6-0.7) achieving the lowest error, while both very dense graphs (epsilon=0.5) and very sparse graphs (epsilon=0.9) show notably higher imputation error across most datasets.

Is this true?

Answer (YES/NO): NO